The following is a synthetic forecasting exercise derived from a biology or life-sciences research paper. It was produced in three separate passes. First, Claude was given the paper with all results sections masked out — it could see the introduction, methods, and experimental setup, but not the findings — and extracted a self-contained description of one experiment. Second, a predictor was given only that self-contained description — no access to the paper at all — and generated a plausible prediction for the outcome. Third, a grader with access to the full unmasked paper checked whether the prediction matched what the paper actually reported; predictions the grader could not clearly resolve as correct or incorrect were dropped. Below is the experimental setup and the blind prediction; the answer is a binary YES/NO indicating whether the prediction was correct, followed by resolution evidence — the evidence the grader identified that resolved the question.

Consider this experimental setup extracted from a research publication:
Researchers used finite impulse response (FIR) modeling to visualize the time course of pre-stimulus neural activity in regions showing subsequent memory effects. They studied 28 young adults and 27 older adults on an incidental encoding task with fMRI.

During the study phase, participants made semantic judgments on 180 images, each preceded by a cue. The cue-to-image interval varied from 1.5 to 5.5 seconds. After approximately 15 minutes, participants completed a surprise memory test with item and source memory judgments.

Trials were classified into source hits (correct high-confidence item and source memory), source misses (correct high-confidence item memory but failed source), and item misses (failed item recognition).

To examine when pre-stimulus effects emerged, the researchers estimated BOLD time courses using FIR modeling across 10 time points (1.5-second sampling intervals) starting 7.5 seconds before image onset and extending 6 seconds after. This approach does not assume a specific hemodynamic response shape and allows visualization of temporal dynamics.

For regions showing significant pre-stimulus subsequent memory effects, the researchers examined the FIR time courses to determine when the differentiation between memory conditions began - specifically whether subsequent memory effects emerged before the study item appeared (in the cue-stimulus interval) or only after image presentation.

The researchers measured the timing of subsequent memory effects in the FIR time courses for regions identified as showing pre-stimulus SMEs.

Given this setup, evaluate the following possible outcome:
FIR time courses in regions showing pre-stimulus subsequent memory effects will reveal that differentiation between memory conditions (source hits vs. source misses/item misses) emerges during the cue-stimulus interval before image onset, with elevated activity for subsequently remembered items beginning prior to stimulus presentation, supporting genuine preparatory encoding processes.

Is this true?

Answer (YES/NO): NO